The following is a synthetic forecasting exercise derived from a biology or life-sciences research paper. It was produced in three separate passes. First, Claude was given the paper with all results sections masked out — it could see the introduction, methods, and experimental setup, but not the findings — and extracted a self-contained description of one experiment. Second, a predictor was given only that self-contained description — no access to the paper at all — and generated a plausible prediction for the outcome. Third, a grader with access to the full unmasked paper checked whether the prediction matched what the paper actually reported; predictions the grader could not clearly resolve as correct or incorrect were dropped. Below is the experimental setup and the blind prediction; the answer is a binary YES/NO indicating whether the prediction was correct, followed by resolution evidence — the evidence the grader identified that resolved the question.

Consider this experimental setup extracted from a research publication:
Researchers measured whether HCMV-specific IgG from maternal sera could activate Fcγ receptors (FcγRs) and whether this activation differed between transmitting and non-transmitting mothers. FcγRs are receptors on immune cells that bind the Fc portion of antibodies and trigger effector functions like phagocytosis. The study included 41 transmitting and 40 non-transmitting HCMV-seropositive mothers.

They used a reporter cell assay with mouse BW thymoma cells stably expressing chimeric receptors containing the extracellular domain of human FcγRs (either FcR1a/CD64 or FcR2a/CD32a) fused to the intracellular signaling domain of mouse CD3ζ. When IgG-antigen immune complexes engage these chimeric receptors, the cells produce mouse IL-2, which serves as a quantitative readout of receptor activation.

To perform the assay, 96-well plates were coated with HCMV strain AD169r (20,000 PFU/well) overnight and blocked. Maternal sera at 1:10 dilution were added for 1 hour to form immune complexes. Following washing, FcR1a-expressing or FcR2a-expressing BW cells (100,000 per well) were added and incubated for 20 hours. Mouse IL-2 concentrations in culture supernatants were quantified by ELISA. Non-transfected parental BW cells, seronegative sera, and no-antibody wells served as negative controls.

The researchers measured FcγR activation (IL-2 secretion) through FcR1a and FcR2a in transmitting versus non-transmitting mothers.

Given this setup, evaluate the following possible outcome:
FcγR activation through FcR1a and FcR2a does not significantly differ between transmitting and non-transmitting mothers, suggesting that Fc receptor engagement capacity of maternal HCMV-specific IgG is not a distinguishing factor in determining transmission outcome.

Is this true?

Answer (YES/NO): NO